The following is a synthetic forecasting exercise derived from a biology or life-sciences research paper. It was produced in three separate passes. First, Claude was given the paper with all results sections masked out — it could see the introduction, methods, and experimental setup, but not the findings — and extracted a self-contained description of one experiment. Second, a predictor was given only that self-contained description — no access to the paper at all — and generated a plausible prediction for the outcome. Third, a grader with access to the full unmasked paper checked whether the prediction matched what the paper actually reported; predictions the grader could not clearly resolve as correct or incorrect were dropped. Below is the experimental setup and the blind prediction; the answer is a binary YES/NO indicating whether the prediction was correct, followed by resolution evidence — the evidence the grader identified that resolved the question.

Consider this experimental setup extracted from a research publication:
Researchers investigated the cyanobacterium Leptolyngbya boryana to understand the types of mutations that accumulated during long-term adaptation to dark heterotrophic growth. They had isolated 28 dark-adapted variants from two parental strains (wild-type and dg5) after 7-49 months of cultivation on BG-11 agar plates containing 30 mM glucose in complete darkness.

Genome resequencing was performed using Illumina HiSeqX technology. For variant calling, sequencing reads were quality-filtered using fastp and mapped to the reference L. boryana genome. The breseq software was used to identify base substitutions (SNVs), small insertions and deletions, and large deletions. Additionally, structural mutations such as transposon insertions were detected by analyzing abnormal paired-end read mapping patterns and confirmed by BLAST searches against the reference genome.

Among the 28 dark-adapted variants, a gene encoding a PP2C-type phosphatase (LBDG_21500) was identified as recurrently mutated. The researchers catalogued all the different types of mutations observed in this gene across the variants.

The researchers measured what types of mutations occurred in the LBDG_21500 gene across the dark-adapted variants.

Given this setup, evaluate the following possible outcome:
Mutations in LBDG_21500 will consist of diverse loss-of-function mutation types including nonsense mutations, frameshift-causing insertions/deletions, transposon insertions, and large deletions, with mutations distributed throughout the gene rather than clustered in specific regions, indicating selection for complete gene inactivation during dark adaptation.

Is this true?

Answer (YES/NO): NO